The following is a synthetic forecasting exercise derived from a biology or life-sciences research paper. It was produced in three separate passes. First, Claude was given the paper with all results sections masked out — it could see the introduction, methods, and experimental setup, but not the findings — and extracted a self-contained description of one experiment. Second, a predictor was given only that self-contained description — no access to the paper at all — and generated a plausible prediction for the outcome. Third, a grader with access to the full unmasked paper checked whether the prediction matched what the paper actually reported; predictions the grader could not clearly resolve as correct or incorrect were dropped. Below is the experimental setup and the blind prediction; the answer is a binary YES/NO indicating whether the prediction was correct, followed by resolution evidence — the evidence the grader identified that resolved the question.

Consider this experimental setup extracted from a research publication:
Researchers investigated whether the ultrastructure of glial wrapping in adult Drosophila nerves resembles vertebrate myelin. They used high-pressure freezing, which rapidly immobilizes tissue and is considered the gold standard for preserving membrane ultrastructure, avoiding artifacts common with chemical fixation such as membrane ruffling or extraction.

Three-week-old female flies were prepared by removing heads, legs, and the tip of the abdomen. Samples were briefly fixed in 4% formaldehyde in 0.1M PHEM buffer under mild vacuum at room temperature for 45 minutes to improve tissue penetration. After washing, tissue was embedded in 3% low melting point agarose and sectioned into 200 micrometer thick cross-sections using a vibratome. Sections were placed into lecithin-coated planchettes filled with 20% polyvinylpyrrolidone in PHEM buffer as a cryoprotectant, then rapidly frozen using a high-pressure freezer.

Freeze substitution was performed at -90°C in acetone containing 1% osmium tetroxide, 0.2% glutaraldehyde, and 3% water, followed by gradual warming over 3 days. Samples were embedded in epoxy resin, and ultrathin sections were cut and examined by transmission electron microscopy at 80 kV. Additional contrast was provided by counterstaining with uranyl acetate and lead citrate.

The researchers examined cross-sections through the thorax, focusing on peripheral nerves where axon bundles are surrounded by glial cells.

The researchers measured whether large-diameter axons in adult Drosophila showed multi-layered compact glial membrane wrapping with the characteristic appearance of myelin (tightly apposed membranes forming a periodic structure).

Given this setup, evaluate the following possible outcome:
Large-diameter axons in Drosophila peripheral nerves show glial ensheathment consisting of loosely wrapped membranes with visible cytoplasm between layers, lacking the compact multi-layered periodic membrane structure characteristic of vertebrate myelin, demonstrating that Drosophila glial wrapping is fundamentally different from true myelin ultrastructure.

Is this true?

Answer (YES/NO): NO